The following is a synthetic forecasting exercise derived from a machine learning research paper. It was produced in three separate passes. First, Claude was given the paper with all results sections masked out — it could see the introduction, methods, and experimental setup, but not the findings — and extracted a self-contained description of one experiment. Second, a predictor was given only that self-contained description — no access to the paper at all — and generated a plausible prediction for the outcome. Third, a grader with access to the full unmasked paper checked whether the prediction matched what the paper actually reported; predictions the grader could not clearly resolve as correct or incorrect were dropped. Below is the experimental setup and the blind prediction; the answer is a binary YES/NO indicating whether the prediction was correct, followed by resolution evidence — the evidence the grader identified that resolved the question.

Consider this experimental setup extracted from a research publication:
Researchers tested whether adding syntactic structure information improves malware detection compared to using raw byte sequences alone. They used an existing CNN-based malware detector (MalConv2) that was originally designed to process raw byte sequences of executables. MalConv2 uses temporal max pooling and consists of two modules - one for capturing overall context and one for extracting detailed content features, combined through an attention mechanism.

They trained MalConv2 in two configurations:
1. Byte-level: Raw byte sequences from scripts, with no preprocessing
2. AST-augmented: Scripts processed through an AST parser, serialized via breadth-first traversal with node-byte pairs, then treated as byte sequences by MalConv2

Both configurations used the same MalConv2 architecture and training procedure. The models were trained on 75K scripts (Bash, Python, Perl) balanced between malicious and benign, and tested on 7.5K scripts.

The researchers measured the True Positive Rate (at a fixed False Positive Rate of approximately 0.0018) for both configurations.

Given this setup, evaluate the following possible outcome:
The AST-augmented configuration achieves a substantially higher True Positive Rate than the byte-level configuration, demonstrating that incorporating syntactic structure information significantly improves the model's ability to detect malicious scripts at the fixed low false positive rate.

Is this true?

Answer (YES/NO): NO